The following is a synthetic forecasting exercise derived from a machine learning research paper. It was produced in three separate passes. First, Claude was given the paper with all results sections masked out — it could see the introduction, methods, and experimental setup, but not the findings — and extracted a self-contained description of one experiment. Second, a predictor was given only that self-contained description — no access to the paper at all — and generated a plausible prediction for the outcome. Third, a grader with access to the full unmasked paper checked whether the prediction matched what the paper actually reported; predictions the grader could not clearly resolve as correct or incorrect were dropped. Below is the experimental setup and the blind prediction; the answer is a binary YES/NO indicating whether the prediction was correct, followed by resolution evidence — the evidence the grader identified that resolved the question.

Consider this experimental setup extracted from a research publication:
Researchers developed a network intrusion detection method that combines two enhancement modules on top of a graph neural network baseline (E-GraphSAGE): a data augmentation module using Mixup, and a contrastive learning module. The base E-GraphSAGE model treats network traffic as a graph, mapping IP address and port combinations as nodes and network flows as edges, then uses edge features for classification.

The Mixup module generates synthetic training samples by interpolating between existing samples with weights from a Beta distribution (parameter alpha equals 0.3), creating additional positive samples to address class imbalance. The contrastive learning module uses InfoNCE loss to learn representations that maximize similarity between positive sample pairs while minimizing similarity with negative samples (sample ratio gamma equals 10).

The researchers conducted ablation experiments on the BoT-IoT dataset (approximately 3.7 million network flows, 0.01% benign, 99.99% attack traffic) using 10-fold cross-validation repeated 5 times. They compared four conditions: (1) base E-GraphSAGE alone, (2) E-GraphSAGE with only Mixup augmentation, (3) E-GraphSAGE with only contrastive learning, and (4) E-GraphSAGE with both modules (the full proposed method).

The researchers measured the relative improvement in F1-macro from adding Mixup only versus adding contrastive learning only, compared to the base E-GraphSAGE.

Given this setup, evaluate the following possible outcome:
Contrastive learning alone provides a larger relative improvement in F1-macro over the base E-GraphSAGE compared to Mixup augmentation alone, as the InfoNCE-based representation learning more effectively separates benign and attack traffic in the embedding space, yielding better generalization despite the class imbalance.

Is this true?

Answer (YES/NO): NO